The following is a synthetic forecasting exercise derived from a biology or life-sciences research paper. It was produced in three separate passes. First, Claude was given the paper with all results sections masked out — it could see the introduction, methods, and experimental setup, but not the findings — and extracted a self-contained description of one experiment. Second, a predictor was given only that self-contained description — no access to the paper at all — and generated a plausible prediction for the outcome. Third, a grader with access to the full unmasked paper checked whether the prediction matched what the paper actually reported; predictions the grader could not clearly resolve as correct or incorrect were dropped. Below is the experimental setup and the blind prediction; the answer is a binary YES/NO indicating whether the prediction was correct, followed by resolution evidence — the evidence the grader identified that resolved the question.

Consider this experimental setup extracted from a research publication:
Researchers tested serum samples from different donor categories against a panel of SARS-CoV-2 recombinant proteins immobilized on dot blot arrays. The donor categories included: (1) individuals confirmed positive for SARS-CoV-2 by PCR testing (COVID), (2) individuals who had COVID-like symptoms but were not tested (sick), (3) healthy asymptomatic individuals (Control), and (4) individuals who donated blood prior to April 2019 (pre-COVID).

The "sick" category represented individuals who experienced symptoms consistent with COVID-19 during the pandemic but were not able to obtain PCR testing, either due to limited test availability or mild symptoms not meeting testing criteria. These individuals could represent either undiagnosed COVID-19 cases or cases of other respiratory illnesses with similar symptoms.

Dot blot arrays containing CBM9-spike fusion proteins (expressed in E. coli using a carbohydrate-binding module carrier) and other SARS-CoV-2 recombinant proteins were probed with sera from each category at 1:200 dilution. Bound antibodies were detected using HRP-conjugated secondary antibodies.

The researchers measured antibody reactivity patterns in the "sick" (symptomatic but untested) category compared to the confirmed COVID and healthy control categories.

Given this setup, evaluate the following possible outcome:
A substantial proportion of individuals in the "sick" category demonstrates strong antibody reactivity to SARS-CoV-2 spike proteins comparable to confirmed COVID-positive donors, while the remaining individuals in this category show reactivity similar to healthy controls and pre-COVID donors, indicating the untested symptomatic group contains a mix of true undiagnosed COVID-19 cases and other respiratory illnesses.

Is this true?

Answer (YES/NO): NO